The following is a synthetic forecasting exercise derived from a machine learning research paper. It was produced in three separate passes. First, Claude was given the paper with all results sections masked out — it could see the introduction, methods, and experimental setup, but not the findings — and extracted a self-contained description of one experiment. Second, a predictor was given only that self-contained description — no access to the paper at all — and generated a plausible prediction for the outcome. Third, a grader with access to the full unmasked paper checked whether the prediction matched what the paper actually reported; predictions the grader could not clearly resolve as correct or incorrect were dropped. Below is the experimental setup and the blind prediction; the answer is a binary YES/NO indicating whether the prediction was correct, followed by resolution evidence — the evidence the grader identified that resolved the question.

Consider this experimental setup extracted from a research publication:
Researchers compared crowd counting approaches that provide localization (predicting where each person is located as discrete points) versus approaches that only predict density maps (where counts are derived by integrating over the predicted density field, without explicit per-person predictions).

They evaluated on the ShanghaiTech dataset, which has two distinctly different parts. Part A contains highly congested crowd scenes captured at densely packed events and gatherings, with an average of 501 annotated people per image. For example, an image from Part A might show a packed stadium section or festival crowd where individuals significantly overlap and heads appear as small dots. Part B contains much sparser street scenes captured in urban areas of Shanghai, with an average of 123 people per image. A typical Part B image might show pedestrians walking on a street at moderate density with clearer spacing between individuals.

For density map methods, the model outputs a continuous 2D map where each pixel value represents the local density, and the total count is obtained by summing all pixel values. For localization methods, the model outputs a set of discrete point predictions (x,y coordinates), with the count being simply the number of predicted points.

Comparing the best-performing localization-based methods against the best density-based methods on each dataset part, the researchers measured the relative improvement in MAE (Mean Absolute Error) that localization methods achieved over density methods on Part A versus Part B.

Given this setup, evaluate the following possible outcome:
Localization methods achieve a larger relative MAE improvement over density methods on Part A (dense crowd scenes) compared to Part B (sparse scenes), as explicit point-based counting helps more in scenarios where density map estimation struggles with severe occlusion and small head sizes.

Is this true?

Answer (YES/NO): NO